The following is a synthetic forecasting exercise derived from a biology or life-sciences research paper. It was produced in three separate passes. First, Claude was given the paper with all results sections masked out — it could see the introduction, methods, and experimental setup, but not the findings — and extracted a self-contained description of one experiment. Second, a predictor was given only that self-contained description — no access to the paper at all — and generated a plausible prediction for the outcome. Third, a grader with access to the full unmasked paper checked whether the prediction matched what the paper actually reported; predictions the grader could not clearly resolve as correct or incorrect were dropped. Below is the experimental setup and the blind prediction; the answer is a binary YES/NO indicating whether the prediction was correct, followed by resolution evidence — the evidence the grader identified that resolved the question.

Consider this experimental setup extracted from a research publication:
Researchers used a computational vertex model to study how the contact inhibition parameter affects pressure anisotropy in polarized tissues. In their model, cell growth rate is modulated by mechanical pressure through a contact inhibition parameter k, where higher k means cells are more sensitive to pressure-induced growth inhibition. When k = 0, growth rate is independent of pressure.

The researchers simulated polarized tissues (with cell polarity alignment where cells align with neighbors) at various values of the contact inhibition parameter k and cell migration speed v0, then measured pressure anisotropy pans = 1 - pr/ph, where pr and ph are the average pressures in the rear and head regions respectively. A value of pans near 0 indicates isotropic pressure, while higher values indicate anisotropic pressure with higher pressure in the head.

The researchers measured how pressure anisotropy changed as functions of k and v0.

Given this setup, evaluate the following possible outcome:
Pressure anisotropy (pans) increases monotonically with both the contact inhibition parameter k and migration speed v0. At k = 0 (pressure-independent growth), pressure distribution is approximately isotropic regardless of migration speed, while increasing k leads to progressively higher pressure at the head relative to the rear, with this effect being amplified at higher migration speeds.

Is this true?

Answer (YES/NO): YES